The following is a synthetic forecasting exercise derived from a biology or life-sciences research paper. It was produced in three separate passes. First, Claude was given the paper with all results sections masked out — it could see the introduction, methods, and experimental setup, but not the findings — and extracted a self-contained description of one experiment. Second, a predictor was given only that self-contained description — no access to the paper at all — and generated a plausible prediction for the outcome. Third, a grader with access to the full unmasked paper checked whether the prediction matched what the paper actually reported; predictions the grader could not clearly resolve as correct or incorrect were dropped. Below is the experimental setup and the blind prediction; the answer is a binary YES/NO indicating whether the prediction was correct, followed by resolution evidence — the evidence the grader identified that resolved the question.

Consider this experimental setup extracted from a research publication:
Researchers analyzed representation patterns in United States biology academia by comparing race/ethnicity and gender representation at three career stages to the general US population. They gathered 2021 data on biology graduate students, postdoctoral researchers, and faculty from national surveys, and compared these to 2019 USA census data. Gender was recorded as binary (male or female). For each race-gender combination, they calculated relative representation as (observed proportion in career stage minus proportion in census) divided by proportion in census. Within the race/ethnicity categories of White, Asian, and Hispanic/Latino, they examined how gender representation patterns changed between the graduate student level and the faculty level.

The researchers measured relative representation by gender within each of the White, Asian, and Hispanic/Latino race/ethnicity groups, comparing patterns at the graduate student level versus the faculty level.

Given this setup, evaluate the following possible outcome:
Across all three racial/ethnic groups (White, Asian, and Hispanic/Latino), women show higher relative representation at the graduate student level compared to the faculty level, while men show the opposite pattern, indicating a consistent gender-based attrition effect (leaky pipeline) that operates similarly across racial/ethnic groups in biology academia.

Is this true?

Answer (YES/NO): YES